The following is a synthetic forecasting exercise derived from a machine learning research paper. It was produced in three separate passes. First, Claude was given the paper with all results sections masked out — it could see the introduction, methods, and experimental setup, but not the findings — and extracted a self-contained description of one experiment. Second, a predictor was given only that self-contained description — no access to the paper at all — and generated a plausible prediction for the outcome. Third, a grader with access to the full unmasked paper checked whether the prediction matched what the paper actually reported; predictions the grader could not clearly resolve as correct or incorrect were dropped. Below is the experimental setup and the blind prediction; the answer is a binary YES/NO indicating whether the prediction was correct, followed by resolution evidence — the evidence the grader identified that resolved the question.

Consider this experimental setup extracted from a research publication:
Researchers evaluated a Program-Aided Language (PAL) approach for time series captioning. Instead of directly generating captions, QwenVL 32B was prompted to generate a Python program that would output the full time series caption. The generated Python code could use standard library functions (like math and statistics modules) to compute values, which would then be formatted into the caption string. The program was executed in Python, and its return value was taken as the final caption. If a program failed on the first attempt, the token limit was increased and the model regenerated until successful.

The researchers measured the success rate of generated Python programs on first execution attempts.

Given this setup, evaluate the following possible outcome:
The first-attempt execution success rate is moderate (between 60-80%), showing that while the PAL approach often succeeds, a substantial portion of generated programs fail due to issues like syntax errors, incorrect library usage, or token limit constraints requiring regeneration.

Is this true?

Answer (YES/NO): NO